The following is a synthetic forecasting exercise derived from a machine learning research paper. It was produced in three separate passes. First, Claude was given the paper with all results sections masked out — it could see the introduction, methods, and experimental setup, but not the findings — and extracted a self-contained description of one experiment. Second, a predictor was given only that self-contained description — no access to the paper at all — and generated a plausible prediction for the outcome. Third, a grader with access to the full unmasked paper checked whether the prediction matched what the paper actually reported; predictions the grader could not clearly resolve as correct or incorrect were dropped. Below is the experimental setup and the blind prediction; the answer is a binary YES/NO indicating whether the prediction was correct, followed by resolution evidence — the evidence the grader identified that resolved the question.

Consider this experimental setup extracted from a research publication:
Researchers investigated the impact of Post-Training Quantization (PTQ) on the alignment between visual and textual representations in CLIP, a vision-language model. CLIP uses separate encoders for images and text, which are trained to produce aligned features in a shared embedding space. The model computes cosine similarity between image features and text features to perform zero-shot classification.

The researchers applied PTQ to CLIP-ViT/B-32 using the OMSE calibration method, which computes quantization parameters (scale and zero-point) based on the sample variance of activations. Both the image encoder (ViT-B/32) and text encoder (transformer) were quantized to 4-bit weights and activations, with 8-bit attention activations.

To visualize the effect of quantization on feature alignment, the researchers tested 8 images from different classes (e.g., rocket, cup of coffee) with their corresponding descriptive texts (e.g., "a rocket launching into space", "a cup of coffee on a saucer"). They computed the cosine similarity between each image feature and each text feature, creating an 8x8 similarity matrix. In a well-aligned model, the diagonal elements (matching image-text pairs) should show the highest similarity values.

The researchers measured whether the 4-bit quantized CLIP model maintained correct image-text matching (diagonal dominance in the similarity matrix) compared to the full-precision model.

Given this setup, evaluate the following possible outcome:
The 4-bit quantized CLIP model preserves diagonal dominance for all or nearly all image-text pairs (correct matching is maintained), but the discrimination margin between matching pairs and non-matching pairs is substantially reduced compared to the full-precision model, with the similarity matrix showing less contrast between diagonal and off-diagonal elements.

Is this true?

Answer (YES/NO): NO